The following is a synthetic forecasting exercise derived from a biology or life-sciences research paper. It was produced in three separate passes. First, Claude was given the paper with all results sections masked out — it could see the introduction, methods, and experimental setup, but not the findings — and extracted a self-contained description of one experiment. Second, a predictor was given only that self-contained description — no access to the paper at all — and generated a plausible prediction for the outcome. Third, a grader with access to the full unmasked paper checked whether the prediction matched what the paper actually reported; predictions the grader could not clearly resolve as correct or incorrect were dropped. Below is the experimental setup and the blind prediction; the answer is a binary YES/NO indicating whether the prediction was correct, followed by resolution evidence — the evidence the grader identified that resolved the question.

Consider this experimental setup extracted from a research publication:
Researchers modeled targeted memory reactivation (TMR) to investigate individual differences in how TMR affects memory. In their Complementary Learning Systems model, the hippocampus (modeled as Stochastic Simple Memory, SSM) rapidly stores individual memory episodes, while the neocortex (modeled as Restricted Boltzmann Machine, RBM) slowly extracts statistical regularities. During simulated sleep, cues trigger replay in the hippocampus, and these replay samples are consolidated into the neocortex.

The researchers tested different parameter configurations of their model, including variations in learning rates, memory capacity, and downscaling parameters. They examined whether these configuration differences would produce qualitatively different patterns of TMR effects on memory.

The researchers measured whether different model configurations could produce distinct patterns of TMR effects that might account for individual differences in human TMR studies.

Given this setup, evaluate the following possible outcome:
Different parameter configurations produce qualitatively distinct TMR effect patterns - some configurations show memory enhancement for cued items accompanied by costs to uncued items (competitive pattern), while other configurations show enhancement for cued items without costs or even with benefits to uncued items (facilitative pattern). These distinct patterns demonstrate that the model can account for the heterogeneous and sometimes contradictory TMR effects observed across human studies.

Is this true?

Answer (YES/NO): YES